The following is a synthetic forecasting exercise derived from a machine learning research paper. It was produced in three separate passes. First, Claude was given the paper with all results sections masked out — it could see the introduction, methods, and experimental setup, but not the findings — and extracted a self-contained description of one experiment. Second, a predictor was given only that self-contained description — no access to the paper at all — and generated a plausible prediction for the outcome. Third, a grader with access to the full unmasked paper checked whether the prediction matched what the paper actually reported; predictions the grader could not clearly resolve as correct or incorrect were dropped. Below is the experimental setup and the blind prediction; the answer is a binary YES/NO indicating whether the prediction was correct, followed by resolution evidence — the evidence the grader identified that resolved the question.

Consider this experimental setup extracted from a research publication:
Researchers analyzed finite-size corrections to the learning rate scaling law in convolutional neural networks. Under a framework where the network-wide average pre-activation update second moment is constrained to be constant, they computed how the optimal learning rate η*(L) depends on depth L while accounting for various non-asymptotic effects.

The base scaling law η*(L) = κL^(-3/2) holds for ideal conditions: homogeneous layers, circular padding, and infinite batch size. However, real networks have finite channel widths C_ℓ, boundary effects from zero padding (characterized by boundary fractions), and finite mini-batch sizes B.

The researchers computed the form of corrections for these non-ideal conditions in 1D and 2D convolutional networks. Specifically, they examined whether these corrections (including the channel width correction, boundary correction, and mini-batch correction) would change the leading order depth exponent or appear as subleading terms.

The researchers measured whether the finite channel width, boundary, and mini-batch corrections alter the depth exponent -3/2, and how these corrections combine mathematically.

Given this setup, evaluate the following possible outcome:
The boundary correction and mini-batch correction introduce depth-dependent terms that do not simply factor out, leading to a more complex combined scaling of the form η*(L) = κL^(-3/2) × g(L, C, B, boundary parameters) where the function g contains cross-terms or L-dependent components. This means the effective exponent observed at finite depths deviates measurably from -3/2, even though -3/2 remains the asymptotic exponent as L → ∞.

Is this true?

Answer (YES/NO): NO